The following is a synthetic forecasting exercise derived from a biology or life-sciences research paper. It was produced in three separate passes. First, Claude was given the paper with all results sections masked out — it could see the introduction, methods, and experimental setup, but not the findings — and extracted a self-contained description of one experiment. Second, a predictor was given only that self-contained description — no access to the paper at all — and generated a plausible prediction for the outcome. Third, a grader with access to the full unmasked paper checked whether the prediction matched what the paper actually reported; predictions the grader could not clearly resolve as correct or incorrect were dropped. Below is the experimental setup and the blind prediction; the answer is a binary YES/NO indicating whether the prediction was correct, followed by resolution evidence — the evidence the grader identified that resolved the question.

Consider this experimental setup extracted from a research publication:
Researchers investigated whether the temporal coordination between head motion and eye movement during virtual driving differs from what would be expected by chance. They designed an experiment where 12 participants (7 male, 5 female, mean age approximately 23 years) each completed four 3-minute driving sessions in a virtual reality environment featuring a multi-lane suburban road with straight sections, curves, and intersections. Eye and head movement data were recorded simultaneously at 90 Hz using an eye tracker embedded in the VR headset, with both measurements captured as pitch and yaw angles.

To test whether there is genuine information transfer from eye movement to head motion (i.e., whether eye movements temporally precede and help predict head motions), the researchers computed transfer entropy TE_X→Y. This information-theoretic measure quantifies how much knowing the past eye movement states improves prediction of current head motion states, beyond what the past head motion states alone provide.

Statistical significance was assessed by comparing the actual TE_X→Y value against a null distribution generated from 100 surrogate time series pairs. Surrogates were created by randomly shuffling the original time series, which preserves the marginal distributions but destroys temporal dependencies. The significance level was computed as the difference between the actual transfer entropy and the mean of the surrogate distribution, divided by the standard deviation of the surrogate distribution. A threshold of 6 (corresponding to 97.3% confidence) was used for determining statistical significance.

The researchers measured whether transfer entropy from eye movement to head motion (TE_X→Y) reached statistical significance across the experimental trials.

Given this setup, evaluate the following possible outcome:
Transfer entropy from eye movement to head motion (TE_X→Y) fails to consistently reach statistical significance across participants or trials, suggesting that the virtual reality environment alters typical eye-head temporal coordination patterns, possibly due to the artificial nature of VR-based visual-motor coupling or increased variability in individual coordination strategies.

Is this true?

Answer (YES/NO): NO